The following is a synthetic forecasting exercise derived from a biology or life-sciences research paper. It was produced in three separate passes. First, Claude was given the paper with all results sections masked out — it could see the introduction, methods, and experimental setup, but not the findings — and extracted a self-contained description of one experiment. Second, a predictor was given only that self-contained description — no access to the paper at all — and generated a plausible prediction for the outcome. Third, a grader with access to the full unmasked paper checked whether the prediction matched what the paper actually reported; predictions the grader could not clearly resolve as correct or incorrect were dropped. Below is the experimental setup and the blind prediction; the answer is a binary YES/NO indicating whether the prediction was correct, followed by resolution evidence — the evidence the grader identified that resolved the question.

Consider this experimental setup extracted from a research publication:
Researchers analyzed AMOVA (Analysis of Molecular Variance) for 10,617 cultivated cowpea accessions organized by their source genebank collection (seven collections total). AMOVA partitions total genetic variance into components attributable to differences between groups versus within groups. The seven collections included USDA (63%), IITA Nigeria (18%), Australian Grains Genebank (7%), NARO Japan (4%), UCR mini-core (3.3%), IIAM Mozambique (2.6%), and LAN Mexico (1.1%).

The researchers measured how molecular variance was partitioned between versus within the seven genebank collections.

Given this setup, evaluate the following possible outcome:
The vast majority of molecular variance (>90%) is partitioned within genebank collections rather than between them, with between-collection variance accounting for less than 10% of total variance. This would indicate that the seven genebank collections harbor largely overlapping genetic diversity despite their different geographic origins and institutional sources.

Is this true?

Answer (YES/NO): YES